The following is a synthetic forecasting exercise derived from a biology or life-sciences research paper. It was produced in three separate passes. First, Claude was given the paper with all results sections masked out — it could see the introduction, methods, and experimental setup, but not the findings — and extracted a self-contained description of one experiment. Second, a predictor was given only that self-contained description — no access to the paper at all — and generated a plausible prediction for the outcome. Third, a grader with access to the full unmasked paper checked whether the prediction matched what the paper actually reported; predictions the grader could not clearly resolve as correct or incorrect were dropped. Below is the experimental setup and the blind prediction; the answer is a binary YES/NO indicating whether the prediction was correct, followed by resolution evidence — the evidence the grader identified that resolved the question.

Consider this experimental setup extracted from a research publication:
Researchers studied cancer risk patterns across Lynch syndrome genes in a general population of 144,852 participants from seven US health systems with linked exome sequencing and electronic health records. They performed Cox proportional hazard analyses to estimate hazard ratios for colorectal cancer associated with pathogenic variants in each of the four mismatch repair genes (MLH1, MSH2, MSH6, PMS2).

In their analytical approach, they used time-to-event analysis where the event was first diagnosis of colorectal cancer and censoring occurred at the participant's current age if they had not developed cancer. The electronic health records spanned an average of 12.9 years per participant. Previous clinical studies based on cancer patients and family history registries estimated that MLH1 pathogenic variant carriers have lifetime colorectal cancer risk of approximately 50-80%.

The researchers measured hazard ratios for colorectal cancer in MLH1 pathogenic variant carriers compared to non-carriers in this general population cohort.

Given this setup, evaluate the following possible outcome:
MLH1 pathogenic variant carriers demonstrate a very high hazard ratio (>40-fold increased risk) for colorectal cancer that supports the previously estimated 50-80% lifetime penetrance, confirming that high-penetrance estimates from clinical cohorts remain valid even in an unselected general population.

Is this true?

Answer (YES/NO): YES